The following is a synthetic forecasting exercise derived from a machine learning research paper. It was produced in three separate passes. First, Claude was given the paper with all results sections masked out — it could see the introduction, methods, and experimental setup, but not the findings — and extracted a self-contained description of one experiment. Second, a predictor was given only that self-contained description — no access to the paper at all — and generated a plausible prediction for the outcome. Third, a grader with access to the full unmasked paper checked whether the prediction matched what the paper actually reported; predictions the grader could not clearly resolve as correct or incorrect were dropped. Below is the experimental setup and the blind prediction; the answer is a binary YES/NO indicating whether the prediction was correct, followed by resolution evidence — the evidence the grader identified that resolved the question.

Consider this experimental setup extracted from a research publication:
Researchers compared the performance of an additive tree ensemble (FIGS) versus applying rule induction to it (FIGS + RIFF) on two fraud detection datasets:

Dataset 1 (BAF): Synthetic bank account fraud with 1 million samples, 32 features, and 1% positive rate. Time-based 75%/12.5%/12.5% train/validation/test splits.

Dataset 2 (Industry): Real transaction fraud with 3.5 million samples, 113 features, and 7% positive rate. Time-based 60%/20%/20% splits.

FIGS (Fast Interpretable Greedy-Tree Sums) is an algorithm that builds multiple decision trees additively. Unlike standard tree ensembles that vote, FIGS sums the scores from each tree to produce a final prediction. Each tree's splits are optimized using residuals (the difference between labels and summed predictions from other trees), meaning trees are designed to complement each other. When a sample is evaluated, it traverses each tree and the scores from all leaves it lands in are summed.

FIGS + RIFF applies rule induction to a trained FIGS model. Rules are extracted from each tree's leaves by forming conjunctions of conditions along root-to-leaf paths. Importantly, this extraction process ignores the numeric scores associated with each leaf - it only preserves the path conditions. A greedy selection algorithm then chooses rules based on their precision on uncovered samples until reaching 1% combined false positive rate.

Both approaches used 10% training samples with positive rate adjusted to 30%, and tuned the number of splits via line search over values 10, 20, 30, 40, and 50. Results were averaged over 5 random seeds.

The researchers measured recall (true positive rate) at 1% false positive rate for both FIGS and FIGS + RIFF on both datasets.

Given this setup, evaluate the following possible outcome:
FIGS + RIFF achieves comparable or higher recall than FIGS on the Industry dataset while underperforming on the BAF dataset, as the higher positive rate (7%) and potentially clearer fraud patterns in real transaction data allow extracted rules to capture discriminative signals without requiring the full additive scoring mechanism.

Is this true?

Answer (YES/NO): NO